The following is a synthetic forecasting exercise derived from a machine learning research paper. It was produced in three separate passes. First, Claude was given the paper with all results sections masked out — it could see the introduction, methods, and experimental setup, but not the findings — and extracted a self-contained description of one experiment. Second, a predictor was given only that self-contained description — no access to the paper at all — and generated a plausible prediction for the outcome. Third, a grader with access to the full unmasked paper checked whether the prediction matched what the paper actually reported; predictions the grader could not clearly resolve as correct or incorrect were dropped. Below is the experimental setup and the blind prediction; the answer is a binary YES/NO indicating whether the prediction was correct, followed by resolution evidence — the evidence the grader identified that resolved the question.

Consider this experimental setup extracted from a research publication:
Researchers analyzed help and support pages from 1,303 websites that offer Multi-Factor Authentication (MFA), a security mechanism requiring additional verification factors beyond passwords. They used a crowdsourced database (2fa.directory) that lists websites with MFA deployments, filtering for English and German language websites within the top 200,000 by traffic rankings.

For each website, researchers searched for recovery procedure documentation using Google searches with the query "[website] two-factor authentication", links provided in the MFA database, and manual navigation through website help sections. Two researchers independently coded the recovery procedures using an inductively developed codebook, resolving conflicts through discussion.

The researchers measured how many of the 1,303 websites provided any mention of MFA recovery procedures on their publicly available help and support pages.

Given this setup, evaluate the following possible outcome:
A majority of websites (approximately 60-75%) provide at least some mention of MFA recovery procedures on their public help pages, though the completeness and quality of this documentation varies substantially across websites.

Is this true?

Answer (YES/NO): YES